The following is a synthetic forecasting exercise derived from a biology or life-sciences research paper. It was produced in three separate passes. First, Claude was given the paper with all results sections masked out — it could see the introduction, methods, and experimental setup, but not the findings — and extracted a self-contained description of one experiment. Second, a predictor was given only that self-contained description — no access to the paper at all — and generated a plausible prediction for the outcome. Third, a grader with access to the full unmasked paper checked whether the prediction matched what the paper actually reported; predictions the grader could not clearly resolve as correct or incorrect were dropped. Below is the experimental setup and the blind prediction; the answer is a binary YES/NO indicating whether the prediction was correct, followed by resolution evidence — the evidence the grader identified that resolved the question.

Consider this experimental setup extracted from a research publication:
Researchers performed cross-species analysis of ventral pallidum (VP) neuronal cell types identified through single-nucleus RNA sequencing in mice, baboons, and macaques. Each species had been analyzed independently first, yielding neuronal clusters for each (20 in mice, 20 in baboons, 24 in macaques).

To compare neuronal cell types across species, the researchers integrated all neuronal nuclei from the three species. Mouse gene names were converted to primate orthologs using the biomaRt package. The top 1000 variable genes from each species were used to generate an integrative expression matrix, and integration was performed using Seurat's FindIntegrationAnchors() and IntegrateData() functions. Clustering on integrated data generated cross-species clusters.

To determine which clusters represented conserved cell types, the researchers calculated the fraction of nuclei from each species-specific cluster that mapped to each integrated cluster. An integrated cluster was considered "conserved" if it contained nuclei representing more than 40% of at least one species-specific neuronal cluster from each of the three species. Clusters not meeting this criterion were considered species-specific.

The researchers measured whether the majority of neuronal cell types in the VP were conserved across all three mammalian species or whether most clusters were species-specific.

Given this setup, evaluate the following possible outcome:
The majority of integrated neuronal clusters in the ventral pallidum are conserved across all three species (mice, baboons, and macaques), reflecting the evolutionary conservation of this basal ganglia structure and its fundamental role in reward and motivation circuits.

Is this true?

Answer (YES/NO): YES